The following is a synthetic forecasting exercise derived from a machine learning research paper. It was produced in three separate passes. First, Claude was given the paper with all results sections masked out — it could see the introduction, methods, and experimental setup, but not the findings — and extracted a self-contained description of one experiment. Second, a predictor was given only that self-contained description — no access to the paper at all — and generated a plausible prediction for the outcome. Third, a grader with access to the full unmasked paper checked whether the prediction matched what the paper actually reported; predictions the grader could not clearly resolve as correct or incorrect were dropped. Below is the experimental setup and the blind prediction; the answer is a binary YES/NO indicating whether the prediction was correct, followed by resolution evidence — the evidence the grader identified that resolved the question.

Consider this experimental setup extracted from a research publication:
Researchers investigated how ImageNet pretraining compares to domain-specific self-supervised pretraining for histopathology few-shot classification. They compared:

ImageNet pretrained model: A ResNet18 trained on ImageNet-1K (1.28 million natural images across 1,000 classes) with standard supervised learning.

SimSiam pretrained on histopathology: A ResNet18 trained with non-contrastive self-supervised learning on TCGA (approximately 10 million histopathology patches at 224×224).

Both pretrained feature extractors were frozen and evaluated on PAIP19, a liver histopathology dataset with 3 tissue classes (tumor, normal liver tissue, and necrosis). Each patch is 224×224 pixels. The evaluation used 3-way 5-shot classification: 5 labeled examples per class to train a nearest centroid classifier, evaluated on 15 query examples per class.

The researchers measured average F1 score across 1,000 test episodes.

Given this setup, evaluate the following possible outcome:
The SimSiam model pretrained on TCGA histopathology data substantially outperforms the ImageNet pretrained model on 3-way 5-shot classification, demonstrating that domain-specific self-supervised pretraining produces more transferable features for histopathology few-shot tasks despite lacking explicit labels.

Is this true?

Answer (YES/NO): NO